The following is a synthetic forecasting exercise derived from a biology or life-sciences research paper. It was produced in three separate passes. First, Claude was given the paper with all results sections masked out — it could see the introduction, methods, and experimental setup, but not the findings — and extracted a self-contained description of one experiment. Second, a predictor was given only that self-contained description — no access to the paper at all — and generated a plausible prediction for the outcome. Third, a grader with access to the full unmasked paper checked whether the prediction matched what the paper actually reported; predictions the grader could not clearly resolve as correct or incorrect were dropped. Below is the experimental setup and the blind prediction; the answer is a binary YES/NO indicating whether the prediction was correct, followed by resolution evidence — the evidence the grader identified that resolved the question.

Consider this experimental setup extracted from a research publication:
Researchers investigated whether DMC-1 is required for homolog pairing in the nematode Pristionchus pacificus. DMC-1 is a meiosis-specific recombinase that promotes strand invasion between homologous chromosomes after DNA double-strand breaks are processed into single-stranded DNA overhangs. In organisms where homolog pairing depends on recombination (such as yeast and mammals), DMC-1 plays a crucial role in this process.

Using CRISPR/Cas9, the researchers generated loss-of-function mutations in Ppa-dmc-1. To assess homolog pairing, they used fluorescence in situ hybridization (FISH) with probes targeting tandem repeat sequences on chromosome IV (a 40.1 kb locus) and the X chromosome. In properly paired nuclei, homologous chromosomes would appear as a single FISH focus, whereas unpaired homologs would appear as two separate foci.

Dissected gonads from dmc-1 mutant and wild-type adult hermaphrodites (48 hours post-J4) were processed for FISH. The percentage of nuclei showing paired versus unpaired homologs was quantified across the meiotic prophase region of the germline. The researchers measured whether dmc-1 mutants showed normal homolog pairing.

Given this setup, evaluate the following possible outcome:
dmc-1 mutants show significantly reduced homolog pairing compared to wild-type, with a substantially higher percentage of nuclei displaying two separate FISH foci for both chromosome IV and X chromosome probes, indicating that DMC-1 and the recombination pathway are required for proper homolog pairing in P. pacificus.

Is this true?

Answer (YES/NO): YES